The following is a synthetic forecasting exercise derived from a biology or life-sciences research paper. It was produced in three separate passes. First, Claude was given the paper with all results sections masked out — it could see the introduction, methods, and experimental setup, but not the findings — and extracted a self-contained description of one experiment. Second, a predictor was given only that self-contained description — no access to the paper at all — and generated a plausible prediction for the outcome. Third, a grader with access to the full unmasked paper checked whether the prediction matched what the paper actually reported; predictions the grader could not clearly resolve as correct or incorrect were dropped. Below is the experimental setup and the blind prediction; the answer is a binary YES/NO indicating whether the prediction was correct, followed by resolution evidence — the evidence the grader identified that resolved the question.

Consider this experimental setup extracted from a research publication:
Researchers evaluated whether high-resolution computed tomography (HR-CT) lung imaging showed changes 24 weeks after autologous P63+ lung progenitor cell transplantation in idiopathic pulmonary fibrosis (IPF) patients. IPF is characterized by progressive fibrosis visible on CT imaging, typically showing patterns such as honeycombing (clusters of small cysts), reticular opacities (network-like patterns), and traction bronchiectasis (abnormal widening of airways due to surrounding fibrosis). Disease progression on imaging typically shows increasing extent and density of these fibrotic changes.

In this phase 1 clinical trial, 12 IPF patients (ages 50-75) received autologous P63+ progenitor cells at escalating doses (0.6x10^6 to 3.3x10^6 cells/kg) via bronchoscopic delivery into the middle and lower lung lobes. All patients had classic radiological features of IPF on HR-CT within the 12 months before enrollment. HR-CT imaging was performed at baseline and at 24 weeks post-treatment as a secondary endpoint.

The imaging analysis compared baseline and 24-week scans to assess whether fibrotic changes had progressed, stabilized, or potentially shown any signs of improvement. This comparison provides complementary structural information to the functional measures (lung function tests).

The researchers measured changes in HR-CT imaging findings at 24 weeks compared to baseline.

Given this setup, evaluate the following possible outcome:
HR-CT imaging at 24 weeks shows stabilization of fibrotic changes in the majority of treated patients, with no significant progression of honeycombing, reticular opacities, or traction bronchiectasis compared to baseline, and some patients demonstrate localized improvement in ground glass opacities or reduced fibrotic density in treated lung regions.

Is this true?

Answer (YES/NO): YES